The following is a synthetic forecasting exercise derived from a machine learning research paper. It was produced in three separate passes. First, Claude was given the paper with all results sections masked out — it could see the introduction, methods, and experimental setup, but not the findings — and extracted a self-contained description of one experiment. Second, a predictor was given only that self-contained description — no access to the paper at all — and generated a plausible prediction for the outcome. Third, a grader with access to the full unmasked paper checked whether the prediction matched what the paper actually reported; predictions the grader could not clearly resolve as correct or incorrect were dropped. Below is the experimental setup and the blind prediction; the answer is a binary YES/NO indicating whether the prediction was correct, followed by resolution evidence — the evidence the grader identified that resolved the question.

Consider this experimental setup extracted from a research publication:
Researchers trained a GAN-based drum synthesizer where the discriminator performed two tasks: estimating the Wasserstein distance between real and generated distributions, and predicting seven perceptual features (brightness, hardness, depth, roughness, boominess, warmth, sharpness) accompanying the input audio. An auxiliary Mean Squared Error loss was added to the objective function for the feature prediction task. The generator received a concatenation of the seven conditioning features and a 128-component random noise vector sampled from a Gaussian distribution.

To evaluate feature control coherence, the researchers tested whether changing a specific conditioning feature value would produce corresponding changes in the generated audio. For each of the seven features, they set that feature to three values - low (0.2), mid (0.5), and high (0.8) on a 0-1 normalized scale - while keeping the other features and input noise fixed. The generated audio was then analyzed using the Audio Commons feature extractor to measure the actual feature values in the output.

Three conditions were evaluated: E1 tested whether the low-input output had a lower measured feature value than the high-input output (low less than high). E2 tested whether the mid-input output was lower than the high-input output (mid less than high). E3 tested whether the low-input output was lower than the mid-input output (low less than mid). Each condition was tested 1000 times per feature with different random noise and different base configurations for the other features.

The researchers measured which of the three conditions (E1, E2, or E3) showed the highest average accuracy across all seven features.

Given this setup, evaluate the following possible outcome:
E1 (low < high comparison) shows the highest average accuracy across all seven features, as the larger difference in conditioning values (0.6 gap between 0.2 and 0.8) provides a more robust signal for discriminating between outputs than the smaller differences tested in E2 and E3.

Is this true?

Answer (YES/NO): YES